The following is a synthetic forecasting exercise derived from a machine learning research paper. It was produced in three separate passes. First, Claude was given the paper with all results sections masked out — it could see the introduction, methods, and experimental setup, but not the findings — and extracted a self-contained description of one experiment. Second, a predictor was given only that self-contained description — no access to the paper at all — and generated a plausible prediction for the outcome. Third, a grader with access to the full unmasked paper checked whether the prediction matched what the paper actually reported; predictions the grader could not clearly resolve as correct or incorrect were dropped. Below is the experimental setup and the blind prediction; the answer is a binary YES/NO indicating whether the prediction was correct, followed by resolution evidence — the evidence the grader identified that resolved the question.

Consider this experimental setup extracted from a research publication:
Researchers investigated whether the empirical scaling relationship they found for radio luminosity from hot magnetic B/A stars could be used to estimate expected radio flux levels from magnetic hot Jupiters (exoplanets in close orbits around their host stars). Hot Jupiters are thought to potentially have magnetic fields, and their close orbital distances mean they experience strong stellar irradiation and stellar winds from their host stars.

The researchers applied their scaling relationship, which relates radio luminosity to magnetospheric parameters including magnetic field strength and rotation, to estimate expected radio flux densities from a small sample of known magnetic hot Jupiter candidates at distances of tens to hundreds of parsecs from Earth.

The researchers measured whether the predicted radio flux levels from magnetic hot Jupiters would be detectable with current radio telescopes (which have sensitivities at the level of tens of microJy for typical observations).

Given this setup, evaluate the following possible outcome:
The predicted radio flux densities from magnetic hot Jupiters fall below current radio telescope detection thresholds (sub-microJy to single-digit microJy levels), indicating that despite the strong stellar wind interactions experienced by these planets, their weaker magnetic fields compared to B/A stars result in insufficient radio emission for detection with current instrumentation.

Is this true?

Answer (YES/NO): YES